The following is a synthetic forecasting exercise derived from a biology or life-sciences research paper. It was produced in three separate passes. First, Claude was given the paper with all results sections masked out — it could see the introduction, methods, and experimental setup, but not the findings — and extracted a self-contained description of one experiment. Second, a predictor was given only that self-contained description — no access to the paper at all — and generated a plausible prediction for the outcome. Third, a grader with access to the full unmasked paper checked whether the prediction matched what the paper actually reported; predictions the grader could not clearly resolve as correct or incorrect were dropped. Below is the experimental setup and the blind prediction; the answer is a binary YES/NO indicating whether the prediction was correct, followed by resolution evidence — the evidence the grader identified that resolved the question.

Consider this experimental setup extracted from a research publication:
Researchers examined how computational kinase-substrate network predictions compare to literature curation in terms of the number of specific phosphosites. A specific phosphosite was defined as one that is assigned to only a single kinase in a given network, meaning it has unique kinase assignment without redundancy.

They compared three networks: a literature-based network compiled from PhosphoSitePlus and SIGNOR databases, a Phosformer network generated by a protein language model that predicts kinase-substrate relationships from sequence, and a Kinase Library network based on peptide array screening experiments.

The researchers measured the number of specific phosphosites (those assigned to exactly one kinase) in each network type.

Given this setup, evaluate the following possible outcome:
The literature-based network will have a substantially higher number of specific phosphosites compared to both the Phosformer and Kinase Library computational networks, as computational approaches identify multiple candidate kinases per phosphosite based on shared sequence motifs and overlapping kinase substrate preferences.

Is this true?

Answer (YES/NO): YES